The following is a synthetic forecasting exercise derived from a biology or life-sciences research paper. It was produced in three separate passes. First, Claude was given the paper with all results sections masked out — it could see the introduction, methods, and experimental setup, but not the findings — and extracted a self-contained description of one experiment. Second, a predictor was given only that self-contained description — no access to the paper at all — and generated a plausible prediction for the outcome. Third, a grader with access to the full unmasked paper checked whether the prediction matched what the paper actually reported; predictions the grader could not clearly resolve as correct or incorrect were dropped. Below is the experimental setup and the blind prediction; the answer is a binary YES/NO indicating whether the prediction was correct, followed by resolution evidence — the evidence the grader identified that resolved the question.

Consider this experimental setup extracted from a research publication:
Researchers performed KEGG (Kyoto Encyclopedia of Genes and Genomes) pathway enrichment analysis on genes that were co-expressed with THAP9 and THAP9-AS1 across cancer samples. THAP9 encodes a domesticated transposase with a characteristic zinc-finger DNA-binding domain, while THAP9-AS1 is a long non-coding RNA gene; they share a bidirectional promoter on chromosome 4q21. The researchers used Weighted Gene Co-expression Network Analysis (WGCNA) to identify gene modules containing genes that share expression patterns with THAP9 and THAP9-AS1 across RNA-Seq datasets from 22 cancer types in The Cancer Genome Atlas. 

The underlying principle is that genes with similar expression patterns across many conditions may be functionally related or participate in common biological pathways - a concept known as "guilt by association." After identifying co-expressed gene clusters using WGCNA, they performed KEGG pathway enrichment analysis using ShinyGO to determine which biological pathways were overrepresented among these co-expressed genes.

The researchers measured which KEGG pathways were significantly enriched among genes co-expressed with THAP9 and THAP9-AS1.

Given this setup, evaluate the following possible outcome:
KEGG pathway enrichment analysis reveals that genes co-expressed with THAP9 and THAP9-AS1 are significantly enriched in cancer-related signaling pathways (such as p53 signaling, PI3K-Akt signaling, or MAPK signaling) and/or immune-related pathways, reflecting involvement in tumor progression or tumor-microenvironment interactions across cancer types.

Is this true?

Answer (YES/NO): NO